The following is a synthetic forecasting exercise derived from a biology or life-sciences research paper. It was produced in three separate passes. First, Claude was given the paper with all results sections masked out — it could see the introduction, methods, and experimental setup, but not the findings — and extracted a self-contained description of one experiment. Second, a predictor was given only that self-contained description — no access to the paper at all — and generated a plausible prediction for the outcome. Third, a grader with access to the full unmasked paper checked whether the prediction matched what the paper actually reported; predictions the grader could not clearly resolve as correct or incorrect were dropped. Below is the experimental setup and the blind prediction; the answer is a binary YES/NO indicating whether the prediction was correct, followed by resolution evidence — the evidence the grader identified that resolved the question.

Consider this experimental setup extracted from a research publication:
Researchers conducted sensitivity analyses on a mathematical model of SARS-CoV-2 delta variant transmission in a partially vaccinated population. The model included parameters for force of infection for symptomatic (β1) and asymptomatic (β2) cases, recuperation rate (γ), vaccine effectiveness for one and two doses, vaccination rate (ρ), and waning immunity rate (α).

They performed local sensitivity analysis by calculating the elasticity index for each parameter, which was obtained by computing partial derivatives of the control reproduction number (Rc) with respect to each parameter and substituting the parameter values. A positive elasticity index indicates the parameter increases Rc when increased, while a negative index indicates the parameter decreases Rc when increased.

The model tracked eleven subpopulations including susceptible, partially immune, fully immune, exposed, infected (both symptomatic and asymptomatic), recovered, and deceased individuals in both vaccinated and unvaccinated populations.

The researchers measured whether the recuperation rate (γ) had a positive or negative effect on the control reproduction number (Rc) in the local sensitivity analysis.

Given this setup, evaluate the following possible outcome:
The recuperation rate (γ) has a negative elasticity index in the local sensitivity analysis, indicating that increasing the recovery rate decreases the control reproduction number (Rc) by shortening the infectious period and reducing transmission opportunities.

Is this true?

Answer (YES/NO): YES